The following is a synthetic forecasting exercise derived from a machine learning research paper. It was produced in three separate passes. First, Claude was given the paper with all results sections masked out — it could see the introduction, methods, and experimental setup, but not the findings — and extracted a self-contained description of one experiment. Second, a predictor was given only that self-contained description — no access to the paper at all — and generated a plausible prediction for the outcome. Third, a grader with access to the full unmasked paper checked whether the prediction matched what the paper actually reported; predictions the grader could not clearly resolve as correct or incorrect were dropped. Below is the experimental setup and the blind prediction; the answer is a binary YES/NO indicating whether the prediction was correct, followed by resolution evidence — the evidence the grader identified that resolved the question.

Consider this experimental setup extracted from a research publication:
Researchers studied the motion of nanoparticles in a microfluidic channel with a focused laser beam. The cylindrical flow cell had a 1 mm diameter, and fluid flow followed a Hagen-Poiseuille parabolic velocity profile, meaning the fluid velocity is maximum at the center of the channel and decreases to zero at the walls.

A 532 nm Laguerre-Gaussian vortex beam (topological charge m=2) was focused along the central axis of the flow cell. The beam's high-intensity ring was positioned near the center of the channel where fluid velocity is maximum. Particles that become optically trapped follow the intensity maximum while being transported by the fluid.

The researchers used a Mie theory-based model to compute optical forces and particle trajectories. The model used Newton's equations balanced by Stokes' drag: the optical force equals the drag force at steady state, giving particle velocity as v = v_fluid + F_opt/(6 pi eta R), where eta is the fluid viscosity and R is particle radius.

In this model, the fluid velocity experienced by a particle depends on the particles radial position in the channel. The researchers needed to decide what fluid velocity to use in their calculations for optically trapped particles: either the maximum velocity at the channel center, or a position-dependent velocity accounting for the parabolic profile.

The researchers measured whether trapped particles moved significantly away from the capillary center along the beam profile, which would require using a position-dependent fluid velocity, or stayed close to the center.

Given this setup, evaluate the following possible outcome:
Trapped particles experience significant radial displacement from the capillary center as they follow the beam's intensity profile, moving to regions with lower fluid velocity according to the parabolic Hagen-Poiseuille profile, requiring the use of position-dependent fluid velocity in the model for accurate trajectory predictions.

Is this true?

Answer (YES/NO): NO